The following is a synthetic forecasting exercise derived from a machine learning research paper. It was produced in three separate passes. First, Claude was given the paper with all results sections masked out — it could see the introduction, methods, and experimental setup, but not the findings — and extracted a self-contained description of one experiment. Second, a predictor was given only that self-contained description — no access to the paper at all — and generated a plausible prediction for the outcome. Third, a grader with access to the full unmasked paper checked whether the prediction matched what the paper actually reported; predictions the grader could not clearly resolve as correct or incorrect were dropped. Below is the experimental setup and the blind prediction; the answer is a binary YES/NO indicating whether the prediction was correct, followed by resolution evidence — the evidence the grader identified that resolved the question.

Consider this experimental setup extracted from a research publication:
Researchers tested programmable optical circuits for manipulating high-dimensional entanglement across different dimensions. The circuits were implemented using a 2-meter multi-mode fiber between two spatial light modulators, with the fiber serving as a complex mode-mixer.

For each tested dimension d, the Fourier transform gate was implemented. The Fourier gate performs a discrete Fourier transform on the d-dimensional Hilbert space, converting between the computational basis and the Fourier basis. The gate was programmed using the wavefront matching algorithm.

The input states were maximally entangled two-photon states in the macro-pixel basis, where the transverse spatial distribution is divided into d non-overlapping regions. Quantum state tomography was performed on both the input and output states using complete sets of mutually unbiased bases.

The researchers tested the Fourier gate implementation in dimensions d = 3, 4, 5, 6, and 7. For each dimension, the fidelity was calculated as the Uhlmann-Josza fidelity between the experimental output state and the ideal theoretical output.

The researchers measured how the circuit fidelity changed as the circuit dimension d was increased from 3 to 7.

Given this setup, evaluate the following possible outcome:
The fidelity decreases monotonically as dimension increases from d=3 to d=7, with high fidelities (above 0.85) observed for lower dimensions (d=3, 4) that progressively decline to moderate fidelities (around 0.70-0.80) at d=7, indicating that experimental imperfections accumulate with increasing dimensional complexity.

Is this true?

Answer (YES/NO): NO